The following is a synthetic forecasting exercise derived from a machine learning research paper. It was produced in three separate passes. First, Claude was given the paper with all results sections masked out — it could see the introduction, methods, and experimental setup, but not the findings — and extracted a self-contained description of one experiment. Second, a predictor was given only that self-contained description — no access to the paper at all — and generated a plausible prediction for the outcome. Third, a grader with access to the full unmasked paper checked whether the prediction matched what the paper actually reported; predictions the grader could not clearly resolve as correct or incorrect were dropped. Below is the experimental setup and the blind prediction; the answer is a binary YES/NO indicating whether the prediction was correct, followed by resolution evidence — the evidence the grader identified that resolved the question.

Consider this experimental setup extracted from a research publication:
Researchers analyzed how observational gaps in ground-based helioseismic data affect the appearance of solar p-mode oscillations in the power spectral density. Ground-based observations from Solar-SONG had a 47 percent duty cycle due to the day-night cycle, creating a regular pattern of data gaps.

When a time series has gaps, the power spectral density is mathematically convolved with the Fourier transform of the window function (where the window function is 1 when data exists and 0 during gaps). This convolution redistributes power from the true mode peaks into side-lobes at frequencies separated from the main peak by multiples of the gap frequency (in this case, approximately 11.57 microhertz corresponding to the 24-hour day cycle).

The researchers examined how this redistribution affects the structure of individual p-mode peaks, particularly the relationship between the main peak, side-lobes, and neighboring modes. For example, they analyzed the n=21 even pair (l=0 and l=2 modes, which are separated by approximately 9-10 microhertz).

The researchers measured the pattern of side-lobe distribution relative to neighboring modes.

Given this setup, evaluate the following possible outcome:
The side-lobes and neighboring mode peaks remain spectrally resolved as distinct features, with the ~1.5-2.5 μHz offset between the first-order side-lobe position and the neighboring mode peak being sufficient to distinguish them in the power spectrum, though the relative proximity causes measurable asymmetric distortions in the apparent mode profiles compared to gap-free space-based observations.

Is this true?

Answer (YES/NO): NO